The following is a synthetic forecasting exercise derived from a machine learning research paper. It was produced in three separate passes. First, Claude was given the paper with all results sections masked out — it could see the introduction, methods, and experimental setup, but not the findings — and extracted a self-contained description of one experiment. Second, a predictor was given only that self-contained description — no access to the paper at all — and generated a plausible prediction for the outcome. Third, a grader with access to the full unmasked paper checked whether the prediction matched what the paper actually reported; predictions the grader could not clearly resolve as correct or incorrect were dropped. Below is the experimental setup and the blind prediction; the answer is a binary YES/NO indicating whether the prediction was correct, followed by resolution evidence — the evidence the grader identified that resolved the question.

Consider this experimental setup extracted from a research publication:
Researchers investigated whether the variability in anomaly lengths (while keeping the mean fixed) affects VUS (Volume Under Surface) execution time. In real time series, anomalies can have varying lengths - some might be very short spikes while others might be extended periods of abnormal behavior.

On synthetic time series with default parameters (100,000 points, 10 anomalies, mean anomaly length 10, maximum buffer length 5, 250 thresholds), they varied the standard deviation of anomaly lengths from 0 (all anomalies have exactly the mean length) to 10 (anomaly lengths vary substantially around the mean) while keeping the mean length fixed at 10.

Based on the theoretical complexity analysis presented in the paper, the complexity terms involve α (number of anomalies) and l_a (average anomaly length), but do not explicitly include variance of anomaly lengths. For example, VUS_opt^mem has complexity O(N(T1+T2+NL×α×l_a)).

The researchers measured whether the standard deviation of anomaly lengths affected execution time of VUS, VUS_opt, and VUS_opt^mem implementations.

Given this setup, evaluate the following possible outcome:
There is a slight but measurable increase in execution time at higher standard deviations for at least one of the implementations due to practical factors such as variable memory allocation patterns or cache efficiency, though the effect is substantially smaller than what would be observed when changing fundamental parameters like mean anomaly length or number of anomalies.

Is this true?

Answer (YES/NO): NO